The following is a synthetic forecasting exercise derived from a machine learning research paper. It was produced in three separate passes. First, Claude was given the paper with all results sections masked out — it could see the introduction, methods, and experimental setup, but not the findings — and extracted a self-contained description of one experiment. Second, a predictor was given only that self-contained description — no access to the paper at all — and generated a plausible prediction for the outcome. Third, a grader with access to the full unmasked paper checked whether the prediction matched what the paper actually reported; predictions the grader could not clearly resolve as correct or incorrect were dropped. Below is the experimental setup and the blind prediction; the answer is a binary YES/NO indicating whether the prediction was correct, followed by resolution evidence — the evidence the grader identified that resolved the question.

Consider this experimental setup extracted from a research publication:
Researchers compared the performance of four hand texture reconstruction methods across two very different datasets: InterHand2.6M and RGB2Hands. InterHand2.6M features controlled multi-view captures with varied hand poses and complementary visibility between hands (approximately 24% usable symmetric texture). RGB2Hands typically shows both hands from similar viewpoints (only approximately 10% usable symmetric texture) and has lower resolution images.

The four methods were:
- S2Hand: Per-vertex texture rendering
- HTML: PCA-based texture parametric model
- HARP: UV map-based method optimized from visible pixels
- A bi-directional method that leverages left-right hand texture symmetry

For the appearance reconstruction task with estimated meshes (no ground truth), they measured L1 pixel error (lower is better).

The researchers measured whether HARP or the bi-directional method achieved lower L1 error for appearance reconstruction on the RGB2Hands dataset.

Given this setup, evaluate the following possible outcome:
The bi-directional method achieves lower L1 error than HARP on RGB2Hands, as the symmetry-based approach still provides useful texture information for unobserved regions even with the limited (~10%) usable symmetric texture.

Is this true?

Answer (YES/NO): YES